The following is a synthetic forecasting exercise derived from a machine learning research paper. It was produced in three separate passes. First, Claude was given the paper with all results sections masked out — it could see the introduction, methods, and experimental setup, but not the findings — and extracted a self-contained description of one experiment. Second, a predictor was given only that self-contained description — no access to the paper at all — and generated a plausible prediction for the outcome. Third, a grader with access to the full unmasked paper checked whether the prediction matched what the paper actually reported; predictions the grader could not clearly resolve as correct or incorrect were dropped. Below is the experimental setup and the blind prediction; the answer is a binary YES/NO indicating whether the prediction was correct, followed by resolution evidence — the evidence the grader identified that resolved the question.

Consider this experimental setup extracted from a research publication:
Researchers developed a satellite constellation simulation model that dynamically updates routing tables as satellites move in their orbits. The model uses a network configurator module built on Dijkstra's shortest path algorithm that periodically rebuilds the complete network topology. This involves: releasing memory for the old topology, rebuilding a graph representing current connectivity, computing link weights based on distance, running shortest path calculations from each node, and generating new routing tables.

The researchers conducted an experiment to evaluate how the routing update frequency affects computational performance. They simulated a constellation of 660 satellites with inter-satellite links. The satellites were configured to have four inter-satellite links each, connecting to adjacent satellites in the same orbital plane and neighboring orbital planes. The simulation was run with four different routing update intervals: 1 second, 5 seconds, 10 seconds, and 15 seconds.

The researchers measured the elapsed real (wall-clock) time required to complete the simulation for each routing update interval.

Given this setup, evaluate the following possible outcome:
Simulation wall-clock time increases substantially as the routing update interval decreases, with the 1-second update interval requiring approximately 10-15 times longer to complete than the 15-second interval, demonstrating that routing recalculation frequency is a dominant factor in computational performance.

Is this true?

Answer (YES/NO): NO